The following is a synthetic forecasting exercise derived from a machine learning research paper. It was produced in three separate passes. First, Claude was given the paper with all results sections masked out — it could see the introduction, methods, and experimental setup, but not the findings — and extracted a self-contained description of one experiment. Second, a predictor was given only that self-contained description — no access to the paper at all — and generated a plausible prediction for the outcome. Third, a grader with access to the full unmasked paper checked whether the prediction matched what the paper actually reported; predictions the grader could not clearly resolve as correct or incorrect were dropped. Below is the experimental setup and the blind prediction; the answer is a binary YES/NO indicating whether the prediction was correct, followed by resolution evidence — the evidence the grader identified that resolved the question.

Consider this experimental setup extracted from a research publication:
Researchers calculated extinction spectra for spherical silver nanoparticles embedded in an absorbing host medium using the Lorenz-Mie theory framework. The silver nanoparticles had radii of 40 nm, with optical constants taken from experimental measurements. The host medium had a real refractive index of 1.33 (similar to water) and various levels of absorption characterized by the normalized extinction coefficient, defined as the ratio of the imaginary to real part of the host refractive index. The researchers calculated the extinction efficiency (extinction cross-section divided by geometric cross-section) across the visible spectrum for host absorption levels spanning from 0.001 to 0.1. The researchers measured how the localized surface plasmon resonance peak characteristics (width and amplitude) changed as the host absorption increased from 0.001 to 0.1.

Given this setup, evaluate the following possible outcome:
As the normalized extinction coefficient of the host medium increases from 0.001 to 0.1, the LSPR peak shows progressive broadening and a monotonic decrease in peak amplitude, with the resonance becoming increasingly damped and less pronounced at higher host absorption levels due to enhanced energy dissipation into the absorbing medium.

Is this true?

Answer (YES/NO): YES